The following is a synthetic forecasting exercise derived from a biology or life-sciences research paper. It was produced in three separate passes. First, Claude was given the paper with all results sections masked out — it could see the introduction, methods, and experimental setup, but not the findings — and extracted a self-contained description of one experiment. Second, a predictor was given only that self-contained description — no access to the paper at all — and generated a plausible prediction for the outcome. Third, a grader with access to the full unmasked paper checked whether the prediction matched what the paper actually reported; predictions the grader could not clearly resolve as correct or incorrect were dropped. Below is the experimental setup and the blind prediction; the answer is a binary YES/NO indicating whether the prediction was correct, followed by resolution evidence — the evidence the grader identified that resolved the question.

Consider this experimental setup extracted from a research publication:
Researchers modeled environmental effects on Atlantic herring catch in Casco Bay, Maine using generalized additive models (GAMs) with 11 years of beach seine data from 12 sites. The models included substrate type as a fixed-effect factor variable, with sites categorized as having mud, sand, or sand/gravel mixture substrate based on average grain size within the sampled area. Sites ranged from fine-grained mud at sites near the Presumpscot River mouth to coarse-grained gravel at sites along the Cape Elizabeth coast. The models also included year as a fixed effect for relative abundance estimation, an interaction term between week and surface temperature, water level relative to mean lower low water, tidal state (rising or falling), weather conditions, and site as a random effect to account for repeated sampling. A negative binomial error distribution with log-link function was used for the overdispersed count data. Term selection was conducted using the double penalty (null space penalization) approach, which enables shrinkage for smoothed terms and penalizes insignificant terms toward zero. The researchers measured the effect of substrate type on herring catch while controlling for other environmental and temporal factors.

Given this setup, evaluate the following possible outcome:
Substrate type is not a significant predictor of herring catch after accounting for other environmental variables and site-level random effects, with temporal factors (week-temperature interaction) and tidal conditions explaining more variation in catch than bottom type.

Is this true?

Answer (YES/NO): NO